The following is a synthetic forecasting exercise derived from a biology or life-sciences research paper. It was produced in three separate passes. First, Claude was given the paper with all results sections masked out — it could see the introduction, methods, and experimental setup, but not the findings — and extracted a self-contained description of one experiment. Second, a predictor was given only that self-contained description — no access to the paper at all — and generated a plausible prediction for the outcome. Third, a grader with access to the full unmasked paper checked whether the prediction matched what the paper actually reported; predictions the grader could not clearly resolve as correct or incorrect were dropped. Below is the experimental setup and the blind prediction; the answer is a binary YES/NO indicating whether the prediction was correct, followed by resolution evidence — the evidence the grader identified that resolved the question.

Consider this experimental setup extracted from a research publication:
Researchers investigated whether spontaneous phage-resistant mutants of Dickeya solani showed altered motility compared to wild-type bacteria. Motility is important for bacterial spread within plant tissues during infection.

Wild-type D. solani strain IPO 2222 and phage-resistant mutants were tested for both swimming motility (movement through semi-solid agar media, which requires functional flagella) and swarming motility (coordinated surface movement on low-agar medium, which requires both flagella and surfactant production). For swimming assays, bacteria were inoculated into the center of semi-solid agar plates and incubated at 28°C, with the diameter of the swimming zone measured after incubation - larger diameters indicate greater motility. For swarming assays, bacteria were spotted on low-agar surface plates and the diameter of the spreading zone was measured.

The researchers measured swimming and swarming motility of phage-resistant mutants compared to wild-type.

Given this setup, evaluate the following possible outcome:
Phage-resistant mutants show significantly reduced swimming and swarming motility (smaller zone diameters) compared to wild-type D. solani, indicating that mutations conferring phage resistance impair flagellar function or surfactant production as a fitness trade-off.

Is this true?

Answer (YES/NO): NO